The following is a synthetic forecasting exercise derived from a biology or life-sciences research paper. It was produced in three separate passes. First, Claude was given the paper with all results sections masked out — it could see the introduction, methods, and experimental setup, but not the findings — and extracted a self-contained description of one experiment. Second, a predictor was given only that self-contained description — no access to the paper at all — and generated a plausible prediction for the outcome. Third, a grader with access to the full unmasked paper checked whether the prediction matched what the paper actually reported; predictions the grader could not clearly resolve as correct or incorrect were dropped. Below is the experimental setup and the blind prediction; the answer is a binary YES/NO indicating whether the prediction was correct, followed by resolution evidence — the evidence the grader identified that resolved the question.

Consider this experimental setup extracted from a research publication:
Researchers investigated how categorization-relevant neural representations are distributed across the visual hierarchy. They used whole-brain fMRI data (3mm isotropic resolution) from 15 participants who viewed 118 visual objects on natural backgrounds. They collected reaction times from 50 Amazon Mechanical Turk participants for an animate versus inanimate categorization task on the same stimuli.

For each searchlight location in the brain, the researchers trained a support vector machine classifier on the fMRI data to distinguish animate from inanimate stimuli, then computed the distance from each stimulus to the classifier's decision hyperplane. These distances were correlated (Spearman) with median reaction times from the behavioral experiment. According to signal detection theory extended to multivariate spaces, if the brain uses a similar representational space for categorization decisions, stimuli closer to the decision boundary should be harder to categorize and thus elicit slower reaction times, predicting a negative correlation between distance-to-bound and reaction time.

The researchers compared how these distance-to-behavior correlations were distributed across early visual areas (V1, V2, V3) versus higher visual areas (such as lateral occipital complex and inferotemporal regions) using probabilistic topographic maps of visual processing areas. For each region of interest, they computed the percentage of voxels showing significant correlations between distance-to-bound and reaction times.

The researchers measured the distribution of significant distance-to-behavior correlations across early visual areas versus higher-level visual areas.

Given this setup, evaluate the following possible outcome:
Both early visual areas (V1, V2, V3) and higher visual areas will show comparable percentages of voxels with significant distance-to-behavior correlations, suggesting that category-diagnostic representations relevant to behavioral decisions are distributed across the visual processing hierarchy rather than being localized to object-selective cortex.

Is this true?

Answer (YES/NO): NO